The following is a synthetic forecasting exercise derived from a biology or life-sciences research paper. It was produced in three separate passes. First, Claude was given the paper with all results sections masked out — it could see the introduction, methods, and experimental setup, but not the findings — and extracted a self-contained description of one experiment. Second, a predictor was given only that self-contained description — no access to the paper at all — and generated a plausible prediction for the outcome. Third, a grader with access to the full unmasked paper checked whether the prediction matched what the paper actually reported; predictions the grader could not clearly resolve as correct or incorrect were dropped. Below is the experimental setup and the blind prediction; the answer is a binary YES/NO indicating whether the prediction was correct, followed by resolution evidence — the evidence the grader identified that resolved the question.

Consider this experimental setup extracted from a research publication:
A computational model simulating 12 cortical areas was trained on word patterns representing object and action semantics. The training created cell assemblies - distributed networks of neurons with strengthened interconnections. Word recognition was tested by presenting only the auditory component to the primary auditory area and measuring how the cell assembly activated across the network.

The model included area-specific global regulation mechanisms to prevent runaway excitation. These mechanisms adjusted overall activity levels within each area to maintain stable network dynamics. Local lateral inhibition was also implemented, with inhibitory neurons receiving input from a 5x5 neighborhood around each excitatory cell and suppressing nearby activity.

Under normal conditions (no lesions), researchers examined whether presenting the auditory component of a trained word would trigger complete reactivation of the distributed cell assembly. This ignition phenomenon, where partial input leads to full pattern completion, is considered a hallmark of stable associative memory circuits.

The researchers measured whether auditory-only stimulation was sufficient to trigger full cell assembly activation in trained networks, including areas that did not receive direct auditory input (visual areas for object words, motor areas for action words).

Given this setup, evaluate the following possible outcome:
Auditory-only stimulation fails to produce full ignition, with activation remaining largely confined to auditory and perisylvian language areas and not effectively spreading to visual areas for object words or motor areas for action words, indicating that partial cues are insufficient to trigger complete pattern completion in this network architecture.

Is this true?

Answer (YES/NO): NO